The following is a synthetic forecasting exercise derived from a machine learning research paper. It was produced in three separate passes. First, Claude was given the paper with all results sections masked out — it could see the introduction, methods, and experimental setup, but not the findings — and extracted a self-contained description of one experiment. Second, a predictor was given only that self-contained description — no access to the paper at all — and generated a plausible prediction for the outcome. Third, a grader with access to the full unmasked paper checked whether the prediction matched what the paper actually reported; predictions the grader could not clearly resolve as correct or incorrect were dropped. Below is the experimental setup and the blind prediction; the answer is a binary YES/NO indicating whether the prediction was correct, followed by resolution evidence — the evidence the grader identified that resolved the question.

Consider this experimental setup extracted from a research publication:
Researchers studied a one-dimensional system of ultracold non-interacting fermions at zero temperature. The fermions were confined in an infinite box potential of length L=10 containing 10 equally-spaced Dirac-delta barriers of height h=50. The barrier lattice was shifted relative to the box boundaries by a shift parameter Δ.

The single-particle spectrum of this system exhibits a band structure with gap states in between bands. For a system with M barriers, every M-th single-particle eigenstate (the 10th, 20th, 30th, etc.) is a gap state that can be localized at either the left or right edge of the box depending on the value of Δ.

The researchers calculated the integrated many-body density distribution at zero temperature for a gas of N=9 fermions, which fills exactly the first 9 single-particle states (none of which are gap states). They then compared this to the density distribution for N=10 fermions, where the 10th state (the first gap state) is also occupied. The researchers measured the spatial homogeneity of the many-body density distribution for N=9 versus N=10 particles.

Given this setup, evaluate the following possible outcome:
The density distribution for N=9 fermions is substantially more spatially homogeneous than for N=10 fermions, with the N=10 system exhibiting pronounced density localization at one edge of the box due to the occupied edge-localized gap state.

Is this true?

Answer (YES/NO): YES